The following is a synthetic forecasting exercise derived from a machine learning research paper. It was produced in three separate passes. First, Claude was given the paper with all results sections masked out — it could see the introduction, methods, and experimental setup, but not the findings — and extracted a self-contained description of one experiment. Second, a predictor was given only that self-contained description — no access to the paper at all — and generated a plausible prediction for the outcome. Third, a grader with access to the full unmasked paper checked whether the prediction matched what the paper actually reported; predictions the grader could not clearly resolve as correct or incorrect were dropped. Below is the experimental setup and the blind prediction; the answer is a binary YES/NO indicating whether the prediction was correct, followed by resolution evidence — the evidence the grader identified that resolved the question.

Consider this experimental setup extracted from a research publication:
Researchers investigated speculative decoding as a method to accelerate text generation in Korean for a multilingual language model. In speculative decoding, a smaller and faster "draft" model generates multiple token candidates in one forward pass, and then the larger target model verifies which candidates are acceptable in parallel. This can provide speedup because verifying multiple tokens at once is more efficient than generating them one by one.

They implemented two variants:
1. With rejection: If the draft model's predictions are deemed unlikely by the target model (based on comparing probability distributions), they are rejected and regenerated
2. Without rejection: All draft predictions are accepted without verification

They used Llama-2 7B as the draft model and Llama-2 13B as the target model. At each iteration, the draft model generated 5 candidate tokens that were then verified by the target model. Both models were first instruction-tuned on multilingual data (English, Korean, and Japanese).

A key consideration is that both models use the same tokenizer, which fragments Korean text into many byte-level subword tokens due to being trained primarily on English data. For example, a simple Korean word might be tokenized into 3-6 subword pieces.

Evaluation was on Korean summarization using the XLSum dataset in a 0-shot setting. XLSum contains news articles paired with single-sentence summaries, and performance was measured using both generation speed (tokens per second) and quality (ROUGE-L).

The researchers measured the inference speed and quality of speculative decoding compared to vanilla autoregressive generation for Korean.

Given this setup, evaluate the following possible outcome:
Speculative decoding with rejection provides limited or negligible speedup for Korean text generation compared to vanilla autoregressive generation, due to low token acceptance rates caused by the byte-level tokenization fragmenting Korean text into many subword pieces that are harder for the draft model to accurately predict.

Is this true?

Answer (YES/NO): YES